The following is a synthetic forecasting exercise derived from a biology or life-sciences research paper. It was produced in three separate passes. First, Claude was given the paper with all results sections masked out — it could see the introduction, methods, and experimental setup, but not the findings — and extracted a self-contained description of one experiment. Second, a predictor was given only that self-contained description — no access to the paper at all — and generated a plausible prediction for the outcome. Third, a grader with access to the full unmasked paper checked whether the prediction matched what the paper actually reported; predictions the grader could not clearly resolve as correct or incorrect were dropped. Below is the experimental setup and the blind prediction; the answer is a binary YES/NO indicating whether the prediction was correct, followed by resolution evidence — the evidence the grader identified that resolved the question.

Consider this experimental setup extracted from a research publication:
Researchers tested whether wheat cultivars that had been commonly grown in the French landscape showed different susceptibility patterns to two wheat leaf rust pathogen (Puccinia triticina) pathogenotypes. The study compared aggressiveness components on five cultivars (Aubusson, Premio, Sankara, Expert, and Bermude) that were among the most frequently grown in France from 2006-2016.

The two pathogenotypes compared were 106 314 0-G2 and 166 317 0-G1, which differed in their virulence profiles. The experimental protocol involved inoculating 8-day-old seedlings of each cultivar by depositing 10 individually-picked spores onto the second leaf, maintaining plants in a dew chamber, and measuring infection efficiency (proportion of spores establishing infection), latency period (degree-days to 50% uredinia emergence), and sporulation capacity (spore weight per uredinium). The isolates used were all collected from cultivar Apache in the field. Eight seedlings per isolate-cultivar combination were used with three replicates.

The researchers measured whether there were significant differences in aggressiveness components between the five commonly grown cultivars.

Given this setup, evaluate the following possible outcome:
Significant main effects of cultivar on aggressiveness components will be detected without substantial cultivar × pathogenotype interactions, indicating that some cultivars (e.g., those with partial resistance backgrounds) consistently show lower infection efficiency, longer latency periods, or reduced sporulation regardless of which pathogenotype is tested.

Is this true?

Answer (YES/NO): YES